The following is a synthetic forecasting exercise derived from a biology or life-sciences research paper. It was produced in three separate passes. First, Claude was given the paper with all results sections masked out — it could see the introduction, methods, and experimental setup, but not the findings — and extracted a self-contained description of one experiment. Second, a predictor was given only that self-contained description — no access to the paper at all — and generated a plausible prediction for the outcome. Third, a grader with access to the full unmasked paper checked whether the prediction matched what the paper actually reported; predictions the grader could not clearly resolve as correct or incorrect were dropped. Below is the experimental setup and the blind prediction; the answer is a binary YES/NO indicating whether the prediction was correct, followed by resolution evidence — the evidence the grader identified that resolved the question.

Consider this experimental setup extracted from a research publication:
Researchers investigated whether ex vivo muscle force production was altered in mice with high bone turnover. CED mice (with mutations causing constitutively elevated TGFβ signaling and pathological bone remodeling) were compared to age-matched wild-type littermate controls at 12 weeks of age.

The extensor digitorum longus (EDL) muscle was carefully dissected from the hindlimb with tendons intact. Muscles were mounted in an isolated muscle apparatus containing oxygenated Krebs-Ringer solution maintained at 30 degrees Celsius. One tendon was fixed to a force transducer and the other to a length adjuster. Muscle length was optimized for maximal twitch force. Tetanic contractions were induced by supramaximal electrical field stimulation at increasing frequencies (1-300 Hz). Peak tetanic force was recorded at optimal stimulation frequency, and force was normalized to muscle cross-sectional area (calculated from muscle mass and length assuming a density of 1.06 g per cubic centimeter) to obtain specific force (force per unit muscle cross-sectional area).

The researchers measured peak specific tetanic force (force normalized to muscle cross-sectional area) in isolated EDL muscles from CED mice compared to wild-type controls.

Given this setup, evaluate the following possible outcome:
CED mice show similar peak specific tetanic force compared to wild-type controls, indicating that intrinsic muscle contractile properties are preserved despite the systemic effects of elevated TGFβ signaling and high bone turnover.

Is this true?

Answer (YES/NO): NO